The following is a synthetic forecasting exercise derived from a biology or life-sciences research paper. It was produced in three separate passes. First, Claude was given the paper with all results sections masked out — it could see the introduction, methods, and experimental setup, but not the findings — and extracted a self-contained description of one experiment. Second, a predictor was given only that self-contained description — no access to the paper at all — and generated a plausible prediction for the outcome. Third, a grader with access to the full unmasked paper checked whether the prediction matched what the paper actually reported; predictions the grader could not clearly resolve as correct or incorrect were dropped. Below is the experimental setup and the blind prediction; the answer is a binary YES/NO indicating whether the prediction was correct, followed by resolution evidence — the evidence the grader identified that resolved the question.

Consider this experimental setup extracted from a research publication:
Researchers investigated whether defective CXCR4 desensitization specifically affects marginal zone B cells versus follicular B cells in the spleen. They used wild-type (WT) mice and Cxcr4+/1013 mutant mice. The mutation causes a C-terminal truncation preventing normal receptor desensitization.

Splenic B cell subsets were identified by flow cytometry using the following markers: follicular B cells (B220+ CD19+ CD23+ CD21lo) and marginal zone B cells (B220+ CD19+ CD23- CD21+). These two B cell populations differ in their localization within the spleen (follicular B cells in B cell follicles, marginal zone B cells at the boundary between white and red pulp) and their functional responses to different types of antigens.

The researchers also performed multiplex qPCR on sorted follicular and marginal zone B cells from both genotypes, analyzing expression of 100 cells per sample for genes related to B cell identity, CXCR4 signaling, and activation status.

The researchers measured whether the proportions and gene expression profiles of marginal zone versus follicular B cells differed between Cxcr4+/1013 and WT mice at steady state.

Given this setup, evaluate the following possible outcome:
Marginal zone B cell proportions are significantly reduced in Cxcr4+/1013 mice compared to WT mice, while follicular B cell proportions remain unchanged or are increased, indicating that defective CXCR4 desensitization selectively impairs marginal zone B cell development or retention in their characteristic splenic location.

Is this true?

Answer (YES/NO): NO